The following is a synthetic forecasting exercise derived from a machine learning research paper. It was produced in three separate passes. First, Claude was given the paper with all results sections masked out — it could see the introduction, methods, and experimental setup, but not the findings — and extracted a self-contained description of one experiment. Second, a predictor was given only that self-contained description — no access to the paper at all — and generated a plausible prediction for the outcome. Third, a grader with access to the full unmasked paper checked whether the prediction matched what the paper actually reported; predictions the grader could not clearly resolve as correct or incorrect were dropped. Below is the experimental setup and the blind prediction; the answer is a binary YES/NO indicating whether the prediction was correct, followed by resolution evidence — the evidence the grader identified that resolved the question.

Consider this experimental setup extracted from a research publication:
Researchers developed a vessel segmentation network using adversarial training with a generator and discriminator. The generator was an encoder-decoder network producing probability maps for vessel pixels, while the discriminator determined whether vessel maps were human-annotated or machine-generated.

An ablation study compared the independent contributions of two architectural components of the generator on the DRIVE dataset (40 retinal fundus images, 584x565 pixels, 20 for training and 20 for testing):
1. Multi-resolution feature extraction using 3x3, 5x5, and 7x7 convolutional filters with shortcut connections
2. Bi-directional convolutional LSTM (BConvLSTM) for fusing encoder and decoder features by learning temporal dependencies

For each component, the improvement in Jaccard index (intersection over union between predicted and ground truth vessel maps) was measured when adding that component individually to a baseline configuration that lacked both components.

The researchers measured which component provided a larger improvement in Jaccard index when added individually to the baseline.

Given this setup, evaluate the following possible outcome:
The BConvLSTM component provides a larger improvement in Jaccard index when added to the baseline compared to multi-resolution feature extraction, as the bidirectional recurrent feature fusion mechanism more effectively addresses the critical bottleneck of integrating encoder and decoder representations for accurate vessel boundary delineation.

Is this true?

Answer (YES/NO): NO